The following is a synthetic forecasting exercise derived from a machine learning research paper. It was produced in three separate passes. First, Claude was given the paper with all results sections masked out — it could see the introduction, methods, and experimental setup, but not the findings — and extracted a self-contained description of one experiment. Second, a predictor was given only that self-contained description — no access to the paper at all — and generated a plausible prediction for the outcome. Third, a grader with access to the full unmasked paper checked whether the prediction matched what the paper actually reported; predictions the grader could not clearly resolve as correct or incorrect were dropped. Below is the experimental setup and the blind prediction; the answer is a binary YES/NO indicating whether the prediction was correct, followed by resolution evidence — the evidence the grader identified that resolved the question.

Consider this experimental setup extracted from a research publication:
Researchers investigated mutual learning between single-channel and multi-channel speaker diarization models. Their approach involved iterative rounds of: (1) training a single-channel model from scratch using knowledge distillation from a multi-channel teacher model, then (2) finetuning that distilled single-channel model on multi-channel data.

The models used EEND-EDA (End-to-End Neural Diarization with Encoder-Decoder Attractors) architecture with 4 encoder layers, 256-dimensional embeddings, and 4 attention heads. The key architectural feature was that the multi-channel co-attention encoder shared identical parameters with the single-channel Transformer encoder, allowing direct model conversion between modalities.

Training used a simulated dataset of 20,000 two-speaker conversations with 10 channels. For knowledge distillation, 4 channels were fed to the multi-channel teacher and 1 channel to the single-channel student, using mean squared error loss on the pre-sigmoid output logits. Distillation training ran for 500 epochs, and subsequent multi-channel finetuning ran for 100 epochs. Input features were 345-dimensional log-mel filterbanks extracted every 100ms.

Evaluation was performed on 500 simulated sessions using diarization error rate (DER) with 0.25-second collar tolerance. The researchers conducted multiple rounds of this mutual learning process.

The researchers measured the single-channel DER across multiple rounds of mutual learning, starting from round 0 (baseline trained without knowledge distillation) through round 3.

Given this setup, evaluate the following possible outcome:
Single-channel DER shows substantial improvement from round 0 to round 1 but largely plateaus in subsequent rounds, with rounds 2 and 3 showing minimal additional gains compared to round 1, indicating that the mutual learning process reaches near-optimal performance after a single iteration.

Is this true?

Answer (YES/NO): NO